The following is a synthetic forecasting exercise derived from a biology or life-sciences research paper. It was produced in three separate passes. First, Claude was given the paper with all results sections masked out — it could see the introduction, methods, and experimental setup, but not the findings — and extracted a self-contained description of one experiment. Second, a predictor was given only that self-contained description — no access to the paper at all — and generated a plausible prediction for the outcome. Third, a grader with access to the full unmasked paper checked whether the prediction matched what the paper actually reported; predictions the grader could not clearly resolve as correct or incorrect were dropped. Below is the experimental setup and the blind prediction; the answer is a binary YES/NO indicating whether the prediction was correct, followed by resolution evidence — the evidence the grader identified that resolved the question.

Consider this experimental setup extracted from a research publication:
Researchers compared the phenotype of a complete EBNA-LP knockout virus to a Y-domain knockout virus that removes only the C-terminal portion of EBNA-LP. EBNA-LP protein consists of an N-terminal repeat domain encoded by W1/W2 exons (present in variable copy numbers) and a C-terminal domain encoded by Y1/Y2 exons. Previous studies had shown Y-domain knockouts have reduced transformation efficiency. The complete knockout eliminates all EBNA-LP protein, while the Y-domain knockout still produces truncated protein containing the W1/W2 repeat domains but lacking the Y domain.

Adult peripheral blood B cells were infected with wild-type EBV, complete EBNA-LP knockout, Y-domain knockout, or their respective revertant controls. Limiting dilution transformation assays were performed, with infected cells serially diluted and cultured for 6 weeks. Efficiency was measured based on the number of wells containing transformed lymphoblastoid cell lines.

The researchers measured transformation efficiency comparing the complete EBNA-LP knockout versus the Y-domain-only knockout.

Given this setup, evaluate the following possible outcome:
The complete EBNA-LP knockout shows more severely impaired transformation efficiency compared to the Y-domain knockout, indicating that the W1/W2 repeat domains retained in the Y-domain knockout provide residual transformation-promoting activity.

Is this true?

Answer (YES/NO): YES